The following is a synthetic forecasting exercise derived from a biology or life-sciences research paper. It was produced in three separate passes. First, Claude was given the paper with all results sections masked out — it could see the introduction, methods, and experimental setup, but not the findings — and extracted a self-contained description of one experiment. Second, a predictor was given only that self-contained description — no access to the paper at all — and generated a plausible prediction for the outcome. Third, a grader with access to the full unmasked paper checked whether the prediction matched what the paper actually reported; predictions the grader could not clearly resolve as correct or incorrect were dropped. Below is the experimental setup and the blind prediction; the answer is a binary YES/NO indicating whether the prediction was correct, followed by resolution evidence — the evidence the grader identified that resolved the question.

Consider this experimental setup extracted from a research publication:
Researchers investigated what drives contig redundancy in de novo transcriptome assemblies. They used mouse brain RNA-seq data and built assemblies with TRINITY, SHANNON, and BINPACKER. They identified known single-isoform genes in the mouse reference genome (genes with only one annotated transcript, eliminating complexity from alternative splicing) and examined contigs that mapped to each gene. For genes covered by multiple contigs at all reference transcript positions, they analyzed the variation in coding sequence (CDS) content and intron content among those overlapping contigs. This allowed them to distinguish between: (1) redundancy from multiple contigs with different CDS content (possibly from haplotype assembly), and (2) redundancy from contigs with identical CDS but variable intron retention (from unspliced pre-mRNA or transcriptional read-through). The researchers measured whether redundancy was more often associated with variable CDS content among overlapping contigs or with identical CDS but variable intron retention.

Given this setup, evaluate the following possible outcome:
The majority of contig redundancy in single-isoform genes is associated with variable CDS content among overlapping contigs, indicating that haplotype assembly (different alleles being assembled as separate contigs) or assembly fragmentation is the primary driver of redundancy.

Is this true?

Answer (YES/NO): NO